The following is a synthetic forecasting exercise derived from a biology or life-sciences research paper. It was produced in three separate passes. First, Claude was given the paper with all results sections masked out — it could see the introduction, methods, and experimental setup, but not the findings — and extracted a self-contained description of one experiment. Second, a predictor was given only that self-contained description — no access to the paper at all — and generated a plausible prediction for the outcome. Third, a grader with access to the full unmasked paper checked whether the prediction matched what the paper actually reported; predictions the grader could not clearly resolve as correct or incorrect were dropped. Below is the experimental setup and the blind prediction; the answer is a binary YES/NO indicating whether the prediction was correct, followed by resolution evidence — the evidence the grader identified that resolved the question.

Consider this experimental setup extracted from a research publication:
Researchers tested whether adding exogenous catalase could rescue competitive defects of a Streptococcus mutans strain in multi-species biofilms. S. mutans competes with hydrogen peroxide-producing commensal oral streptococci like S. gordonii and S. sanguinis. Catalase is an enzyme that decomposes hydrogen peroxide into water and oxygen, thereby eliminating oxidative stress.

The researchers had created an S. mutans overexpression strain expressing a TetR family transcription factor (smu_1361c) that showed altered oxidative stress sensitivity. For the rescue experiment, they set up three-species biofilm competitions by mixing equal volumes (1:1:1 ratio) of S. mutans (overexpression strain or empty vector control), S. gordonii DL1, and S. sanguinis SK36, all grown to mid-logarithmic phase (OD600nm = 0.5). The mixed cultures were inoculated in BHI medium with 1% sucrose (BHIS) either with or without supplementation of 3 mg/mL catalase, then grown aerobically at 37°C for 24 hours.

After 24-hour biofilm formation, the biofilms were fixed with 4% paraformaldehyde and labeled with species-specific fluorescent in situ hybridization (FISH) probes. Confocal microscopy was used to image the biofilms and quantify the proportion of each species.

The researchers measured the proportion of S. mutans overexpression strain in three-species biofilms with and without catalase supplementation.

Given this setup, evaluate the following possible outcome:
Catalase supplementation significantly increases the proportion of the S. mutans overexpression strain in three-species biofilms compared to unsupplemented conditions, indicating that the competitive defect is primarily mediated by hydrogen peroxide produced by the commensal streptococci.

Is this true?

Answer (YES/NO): YES